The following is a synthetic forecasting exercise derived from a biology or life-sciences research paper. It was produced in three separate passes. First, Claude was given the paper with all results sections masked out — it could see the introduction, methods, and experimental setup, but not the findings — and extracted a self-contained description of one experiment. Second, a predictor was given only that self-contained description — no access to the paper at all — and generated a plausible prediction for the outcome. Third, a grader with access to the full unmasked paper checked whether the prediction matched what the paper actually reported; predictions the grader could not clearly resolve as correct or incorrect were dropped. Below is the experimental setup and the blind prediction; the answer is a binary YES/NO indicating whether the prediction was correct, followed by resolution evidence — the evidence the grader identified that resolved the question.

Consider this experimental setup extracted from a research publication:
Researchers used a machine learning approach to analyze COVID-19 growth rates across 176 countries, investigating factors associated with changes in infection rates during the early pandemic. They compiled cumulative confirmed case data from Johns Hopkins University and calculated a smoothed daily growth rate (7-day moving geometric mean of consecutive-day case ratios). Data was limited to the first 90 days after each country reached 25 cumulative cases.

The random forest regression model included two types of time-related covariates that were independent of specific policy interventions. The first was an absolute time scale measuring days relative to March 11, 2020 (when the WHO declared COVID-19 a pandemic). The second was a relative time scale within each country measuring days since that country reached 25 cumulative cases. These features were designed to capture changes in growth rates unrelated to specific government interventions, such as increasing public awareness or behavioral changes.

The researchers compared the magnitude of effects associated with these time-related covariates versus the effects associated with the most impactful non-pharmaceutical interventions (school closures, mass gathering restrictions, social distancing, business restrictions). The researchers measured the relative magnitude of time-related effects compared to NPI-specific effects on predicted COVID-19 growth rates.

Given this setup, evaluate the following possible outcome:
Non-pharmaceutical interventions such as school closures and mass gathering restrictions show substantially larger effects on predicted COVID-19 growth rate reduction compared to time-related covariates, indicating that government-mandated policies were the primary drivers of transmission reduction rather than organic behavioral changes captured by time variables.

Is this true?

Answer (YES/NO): NO